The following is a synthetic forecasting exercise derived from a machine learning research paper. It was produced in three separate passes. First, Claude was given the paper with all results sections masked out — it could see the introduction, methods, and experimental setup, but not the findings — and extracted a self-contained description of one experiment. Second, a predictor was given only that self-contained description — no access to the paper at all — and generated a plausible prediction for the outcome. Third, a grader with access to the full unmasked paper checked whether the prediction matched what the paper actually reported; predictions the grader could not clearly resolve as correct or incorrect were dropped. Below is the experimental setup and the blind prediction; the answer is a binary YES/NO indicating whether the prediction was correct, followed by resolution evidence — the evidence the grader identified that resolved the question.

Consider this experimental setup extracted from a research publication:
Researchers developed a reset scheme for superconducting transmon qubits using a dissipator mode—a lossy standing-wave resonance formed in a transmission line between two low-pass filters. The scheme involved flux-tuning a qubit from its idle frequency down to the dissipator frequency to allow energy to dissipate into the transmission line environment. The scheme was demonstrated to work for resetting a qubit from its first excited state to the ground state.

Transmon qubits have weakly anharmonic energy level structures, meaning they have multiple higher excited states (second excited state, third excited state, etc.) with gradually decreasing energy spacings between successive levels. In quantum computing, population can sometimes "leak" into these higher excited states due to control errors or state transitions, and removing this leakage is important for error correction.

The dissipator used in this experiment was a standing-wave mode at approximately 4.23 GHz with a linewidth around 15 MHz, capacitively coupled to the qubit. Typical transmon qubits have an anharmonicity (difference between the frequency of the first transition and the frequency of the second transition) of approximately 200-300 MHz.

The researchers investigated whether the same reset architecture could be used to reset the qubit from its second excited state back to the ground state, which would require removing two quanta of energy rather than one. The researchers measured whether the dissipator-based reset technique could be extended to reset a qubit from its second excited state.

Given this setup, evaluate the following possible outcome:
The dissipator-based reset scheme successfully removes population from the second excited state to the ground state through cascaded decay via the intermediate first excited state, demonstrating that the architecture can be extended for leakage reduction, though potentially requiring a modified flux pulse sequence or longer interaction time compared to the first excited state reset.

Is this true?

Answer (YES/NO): YES